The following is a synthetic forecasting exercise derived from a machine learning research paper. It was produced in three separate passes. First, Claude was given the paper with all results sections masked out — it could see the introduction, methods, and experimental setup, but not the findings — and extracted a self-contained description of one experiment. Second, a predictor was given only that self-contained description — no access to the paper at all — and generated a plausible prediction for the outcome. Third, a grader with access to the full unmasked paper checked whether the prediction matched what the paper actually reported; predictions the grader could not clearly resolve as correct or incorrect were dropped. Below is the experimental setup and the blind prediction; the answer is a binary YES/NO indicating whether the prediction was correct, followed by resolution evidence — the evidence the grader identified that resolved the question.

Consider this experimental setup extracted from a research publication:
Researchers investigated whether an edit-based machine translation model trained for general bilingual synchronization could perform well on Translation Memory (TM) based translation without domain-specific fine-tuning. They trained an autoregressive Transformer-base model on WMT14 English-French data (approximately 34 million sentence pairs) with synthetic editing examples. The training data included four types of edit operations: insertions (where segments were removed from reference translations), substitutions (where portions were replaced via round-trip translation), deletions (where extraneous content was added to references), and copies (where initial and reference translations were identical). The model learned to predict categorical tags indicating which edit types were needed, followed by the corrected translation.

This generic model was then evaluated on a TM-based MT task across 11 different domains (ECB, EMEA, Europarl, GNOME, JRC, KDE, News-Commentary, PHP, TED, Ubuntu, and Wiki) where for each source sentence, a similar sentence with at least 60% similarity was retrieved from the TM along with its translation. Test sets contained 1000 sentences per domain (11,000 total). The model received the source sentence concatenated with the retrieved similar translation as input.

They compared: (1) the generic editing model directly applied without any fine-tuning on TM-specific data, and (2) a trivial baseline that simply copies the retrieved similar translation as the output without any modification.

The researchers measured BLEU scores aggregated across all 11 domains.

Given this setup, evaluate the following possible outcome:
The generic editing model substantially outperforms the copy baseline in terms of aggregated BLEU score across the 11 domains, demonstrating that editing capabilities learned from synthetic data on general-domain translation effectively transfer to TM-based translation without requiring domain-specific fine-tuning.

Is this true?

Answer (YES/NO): NO